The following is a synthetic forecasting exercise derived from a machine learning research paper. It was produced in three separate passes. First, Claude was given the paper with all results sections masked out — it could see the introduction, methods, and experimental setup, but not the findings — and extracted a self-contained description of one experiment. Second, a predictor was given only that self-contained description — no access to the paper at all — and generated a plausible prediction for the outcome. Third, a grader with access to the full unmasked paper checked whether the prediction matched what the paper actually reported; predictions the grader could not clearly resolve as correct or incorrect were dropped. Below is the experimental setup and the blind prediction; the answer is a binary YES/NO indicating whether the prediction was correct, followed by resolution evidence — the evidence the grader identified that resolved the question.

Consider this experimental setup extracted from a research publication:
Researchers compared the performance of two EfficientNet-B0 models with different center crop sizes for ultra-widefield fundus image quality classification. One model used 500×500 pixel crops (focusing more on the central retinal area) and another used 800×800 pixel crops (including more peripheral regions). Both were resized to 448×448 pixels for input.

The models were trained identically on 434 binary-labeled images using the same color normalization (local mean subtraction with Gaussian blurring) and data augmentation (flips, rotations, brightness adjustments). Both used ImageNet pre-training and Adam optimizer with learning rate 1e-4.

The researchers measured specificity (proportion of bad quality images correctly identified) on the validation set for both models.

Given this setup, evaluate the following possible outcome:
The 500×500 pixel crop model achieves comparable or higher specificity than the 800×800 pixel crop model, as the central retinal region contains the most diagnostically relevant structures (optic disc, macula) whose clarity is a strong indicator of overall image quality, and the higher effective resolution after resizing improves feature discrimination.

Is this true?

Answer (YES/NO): NO